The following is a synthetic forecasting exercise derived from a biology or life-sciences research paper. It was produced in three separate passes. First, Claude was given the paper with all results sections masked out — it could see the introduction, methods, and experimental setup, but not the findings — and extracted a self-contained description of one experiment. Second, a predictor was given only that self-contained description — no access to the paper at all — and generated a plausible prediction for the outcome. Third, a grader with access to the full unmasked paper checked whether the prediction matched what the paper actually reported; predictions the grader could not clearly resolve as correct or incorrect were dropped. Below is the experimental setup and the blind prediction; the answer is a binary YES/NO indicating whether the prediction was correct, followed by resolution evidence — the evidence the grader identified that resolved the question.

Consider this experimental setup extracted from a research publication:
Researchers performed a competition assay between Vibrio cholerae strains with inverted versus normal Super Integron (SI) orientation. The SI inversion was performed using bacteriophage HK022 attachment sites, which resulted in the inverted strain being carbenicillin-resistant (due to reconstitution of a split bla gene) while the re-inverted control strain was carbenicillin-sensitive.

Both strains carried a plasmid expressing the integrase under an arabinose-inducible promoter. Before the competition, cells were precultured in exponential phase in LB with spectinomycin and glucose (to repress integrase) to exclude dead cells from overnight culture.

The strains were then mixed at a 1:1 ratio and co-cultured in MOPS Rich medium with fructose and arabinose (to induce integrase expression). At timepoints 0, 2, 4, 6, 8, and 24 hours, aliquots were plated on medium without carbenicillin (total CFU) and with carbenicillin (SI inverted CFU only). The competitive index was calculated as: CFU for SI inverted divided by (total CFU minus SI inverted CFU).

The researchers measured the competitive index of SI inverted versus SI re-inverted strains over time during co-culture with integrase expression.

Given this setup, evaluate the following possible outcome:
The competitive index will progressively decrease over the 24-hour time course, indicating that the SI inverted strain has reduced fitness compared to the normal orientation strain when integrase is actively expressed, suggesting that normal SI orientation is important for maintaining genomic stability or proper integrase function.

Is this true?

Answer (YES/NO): YES